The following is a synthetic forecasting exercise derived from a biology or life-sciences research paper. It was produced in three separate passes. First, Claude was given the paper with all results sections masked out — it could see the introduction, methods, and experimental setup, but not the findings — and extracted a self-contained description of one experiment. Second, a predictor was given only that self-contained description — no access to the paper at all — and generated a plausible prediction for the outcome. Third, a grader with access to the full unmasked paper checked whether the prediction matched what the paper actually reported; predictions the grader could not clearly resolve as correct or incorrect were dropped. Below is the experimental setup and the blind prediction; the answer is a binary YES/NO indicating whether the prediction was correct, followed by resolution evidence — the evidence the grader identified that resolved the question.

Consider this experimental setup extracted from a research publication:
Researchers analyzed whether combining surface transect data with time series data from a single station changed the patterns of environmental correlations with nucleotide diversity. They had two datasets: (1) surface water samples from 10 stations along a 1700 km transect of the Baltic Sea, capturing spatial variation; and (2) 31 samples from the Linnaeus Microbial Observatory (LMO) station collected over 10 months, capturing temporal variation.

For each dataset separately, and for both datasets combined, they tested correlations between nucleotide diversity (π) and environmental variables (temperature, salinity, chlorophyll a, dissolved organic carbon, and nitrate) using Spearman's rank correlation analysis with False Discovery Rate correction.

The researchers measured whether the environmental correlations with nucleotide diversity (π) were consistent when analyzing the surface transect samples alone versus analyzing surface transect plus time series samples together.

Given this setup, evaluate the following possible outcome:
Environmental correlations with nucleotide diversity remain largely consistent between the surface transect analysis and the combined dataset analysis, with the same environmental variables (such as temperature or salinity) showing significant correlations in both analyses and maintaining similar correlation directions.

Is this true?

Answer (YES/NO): NO